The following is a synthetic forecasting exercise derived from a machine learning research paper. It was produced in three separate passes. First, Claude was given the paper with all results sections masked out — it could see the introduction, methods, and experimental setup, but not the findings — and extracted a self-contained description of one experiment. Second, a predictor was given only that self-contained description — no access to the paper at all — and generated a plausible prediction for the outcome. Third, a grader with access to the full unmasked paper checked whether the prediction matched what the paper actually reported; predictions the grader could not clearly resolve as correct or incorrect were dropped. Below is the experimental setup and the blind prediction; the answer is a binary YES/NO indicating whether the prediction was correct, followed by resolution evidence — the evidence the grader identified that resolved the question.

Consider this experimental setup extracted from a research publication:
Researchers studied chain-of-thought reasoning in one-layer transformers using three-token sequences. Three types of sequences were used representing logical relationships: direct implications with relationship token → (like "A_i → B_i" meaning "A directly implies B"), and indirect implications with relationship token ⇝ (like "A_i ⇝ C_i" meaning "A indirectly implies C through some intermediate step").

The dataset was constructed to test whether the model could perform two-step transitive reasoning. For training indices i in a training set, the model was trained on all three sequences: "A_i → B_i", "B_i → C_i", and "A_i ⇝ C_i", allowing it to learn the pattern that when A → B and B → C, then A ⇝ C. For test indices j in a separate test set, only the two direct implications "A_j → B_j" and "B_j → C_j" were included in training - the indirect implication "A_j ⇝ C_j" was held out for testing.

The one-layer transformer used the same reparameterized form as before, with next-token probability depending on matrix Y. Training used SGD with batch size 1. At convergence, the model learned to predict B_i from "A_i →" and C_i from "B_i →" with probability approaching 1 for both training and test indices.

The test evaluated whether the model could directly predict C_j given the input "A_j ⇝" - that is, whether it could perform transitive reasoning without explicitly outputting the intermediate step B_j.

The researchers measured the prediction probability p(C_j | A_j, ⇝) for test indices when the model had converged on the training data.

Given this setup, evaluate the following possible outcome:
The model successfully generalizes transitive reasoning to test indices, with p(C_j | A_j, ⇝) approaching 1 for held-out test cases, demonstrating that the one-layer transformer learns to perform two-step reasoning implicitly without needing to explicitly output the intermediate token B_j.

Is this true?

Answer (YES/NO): NO